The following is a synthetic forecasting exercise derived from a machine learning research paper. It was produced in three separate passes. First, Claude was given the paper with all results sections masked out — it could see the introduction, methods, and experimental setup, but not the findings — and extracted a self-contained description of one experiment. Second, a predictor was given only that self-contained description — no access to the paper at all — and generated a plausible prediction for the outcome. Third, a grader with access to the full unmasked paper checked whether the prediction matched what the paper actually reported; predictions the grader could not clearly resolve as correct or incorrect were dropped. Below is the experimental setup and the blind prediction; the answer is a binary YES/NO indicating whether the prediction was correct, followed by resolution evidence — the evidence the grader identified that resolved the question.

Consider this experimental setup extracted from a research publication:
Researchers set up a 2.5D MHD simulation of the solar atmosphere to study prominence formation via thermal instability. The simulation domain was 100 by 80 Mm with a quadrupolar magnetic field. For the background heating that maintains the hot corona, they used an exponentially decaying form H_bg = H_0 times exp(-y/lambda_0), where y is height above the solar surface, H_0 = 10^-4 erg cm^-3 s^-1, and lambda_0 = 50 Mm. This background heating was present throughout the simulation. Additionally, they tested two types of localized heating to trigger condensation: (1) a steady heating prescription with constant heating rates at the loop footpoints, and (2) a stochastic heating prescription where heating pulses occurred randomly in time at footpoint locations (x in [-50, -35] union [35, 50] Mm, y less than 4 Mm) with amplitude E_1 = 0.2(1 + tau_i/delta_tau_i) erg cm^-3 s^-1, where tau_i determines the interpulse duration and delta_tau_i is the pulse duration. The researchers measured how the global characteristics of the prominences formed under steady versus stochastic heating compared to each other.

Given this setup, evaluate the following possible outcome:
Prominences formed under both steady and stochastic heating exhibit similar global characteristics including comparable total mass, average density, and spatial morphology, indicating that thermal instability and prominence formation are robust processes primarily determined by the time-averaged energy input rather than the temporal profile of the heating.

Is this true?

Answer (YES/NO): NO